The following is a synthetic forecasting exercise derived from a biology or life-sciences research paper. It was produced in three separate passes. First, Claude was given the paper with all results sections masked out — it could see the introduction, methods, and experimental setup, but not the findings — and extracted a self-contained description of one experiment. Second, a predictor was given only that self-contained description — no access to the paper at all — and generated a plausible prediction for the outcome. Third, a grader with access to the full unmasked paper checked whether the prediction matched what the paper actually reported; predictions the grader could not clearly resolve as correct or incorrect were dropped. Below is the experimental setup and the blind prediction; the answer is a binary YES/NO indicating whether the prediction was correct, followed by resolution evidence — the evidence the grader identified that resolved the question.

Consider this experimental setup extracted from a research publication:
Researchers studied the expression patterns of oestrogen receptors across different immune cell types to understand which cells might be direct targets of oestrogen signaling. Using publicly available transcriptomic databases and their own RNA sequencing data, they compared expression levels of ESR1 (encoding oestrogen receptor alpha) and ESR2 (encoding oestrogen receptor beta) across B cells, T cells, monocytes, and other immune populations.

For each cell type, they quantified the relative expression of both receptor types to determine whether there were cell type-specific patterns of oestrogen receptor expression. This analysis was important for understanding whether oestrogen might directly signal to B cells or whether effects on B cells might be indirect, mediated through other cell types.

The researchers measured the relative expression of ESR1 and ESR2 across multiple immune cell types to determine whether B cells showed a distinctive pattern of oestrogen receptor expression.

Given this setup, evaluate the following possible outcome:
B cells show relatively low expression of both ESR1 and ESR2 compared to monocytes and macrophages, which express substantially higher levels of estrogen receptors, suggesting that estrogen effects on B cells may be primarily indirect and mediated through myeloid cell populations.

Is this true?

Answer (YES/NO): NO